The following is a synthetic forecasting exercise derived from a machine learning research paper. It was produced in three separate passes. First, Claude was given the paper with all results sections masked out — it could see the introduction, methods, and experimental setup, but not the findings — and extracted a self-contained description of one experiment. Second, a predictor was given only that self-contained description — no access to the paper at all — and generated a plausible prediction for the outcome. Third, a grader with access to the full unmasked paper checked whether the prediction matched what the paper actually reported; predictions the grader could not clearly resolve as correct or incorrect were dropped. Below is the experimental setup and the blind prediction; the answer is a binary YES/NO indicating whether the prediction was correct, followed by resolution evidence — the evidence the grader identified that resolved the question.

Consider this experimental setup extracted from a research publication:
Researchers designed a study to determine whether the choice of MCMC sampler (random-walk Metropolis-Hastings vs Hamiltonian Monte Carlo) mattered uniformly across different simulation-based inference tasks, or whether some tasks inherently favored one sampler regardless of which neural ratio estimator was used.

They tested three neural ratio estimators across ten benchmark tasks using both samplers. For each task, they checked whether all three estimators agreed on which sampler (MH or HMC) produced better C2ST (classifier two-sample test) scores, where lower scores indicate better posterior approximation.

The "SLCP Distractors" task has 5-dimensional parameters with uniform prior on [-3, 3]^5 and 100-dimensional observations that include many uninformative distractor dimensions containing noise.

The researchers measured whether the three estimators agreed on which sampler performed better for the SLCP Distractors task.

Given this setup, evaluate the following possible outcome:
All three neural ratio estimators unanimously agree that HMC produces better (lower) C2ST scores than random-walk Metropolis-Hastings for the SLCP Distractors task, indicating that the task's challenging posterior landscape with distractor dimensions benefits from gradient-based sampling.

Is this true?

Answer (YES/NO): NO